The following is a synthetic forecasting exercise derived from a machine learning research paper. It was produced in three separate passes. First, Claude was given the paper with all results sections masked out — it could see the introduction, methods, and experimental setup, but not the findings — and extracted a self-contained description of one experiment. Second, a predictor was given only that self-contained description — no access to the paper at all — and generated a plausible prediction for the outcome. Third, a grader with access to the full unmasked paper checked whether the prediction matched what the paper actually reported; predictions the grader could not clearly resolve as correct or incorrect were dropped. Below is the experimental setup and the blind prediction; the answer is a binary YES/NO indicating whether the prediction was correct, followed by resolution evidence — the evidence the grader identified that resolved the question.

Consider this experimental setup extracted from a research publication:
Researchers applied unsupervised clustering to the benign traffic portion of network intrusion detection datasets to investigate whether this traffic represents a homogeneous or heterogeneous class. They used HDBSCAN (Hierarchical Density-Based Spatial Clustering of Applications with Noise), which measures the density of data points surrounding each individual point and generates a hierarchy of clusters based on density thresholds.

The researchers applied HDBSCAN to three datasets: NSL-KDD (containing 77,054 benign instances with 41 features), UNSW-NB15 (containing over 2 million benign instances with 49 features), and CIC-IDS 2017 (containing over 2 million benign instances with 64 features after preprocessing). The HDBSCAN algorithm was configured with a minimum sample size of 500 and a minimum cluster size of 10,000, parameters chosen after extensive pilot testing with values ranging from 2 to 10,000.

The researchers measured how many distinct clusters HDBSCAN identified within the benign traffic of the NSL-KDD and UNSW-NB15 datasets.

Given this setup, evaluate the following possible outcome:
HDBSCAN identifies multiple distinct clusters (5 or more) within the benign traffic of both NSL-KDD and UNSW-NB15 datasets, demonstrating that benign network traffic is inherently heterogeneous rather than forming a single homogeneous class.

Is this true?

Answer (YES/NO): NO